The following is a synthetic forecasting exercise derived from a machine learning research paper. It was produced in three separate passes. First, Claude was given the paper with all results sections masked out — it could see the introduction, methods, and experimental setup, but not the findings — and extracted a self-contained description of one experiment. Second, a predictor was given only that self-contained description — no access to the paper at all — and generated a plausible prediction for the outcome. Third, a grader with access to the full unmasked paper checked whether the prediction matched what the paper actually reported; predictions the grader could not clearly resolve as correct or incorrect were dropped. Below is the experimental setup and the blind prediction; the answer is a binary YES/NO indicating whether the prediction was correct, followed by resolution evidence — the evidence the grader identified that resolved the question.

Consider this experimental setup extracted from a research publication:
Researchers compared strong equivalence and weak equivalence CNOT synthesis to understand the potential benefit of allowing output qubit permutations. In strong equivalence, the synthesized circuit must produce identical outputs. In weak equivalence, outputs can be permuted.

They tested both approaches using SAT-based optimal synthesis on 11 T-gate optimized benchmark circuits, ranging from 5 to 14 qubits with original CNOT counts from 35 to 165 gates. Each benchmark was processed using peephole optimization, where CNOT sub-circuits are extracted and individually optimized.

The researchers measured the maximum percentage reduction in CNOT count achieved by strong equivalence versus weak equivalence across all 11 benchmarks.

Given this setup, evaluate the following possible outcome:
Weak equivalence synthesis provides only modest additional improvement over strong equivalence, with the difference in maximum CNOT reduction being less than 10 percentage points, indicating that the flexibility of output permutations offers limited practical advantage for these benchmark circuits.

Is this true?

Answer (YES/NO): NO